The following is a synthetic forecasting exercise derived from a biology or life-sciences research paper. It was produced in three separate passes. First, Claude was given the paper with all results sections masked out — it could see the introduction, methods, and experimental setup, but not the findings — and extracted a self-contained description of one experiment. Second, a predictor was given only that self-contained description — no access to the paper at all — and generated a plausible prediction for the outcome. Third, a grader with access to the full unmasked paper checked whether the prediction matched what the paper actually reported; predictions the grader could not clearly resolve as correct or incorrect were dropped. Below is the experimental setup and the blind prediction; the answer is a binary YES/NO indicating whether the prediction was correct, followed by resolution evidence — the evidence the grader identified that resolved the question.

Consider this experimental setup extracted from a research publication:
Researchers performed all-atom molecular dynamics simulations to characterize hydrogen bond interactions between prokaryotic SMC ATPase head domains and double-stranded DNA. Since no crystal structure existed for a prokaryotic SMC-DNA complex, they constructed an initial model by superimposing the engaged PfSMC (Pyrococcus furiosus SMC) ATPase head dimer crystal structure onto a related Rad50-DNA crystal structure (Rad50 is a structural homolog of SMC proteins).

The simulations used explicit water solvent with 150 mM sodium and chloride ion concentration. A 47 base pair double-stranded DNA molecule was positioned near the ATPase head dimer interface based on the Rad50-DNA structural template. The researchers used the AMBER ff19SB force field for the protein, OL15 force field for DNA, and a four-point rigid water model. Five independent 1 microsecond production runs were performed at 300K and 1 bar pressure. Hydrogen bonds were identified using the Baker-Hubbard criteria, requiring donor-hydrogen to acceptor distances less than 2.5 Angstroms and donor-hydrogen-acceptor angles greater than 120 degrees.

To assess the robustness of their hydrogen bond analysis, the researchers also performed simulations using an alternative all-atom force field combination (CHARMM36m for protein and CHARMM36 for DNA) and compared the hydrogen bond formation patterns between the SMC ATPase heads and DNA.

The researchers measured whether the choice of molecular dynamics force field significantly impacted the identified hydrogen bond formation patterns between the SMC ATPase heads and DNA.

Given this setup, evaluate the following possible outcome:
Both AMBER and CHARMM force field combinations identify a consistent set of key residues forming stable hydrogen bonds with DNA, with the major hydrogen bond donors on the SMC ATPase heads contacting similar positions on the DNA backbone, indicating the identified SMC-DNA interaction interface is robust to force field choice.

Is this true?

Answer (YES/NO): YES